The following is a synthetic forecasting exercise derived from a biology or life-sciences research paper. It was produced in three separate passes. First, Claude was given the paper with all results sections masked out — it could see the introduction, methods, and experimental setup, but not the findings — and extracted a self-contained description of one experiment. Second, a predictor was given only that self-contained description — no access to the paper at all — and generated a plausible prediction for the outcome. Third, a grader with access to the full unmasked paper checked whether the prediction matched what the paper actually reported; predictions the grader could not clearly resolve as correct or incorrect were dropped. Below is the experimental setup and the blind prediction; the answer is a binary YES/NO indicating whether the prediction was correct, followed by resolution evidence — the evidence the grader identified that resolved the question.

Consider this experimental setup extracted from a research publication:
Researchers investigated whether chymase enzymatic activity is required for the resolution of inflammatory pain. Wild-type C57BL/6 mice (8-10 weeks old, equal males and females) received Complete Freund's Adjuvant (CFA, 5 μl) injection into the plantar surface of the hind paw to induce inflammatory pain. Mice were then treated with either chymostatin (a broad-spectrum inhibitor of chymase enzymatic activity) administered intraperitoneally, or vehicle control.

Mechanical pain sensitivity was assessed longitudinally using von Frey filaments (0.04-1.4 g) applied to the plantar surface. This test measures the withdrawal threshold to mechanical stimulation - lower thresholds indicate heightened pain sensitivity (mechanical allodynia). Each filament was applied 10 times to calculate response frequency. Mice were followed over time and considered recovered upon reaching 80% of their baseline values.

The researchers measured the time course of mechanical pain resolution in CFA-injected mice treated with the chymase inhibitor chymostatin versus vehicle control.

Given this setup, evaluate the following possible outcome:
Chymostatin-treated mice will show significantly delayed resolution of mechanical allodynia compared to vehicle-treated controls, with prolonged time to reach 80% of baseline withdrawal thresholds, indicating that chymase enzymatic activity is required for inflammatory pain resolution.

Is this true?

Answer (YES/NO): YES